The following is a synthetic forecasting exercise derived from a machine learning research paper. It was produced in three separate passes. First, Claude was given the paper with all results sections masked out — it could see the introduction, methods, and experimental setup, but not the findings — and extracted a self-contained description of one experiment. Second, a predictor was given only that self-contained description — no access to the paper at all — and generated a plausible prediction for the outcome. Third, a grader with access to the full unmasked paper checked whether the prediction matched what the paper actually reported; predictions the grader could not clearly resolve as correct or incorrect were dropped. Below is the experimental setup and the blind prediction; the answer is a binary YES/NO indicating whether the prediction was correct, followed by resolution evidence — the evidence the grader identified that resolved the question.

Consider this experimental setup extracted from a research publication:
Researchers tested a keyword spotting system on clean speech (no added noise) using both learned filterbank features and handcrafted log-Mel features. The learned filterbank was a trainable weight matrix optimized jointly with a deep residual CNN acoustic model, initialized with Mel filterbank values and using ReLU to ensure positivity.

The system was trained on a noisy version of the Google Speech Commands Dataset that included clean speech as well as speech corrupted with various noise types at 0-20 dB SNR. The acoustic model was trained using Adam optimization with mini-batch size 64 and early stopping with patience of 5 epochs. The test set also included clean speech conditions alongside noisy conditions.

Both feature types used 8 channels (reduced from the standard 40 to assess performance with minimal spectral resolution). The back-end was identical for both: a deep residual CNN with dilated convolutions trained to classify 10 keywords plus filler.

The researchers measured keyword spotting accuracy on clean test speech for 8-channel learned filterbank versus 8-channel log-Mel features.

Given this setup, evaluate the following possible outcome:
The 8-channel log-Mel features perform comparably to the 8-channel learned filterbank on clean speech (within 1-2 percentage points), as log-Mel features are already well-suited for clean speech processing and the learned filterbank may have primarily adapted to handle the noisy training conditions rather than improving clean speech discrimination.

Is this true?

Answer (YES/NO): YES